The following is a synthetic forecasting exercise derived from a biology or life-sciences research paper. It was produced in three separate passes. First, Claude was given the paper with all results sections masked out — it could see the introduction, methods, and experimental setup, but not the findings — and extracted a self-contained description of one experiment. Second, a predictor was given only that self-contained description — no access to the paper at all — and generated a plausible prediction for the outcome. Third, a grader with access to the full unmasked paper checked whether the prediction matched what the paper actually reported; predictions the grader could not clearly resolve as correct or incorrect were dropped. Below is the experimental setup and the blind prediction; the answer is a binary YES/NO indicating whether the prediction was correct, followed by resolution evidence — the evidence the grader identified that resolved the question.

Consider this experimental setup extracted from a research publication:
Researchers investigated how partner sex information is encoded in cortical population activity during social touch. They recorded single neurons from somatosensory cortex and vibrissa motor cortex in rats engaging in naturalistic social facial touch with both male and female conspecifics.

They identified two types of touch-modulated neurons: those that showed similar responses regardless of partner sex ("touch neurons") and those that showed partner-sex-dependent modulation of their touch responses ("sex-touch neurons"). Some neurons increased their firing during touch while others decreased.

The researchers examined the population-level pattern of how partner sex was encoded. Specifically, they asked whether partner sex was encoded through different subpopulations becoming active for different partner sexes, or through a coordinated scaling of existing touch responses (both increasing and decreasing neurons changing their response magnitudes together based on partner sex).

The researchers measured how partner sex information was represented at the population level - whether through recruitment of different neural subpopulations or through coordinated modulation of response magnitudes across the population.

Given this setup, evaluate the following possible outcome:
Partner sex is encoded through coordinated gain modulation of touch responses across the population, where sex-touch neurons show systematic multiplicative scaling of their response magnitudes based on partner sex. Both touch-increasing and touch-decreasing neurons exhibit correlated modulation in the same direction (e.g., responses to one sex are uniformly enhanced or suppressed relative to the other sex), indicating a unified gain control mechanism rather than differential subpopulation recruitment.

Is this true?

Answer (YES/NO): YES